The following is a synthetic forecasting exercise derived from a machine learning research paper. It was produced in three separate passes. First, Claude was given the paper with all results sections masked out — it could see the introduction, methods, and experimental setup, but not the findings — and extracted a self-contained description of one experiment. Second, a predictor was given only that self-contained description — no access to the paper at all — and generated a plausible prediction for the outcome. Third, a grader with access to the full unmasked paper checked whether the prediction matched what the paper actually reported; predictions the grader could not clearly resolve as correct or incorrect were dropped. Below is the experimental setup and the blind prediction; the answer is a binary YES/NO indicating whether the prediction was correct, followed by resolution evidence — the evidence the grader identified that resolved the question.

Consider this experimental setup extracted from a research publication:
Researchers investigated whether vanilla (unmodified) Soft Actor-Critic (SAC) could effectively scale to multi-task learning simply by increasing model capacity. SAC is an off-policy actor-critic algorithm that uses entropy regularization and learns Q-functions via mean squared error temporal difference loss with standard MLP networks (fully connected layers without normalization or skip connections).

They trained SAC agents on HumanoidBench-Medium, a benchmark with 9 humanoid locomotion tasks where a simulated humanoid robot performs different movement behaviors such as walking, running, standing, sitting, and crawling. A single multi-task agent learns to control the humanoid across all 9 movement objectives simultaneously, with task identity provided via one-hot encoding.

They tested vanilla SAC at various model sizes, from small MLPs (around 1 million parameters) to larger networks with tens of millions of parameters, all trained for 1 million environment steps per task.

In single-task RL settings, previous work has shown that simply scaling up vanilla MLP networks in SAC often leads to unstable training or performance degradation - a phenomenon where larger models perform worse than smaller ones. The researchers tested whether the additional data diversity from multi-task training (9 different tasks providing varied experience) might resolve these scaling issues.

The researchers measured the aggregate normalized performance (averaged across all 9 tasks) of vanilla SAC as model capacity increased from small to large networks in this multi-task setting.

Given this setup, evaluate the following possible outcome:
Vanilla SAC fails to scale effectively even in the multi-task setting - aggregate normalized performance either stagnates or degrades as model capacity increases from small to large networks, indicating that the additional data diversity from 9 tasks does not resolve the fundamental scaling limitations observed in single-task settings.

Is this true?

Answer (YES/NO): YES